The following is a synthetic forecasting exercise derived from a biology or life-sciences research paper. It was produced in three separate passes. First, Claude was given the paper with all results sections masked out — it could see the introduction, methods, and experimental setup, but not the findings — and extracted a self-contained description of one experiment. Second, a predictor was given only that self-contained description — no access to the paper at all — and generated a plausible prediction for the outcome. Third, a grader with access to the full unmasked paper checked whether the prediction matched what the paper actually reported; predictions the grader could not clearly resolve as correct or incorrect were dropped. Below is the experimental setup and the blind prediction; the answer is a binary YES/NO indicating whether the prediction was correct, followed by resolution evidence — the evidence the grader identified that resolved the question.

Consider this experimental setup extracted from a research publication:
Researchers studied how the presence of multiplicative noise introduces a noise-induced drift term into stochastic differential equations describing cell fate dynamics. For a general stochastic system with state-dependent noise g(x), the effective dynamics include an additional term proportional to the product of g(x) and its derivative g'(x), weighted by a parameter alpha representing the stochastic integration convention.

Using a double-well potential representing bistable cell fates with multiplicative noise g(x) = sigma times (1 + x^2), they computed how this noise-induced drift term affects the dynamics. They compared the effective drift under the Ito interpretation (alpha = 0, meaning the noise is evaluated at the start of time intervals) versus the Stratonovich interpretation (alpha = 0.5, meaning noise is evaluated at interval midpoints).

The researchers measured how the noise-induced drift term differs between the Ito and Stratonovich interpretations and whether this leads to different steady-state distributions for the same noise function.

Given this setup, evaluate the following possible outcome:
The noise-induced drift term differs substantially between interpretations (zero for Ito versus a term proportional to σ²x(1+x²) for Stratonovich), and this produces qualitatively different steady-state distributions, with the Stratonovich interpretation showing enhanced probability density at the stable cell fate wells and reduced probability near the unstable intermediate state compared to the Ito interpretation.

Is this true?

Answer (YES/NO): YES